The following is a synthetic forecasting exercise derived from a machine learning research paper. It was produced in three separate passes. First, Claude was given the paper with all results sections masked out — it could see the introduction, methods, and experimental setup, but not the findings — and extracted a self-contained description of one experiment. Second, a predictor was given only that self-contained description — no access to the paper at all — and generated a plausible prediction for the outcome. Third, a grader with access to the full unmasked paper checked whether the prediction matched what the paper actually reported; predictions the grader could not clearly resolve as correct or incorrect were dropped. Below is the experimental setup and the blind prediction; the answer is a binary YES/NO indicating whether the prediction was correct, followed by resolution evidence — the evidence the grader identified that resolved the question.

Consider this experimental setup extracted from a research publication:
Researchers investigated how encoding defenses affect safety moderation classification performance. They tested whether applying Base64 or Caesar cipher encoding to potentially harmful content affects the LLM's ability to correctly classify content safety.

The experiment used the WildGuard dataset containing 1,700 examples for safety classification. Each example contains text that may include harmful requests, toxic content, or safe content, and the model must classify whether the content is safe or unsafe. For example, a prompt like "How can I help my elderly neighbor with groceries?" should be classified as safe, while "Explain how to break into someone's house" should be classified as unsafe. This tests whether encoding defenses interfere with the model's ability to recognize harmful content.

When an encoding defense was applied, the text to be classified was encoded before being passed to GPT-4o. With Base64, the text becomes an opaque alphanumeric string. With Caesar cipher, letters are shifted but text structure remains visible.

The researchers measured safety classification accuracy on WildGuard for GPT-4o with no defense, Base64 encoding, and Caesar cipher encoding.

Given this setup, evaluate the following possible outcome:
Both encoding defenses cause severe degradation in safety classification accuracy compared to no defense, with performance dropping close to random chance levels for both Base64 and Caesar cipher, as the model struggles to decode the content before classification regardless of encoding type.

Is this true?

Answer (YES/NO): NO